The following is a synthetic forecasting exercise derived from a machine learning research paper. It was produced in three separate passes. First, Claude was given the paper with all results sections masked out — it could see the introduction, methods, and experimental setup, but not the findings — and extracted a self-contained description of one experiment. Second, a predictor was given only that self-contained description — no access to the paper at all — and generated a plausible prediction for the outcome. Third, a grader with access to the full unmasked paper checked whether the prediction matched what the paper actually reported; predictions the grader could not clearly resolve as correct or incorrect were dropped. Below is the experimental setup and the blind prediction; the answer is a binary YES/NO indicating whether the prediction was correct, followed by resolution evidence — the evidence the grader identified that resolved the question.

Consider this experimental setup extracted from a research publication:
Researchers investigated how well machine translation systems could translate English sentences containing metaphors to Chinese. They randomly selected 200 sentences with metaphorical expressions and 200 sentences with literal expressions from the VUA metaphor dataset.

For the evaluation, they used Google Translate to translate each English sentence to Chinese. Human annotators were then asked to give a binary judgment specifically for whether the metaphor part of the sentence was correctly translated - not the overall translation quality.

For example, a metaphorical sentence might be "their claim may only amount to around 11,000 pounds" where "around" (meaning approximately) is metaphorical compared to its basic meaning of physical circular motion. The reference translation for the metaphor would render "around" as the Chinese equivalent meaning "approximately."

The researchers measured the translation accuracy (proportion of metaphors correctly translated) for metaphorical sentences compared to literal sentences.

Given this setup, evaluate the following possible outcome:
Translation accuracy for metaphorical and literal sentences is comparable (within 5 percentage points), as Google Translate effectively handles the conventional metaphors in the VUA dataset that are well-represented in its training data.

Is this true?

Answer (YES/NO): YES